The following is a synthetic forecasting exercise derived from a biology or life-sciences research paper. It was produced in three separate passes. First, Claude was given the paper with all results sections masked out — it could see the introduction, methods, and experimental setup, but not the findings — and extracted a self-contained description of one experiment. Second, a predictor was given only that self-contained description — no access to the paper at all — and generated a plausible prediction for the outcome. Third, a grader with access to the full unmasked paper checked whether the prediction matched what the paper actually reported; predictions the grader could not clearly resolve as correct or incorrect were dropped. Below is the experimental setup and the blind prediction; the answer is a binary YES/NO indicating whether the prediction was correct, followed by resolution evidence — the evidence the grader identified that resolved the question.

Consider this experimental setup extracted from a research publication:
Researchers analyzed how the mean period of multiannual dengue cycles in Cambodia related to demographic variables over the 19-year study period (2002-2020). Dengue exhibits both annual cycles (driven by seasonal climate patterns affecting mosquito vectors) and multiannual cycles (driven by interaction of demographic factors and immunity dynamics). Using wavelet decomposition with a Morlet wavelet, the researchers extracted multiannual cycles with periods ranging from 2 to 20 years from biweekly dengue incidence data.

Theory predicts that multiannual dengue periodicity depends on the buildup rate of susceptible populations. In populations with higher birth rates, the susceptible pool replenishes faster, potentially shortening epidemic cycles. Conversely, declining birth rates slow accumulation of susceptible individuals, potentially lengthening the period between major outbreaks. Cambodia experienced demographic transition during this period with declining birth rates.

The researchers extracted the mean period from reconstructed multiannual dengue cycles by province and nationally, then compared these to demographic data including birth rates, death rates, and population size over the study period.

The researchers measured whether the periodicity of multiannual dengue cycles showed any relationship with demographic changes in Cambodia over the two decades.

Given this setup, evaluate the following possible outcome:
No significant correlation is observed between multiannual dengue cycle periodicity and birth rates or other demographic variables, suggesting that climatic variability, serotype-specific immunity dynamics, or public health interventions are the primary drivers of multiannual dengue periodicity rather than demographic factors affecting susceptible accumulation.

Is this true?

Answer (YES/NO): YES